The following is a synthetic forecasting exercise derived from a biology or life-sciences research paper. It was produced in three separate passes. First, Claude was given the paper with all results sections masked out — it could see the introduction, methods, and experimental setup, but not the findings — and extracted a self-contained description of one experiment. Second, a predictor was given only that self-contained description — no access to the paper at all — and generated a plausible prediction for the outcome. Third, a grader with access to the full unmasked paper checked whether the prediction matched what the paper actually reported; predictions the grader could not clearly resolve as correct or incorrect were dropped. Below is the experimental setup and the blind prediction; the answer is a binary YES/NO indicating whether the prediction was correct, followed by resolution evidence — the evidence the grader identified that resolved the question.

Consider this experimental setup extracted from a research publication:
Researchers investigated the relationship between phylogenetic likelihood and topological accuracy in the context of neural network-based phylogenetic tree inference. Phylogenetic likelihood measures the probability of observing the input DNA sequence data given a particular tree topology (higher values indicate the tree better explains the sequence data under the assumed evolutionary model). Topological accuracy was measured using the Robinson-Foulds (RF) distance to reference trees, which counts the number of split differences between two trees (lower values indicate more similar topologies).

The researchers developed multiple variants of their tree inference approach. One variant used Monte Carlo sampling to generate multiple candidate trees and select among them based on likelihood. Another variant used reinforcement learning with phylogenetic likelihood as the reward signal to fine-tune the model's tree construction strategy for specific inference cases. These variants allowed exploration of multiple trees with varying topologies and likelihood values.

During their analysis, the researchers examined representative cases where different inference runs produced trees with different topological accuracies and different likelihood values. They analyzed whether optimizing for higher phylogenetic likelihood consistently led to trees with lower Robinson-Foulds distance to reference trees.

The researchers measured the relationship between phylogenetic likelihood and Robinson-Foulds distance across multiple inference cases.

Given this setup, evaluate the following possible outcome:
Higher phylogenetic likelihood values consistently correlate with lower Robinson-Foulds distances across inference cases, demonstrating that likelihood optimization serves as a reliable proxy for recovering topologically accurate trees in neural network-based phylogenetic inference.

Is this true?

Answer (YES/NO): NO